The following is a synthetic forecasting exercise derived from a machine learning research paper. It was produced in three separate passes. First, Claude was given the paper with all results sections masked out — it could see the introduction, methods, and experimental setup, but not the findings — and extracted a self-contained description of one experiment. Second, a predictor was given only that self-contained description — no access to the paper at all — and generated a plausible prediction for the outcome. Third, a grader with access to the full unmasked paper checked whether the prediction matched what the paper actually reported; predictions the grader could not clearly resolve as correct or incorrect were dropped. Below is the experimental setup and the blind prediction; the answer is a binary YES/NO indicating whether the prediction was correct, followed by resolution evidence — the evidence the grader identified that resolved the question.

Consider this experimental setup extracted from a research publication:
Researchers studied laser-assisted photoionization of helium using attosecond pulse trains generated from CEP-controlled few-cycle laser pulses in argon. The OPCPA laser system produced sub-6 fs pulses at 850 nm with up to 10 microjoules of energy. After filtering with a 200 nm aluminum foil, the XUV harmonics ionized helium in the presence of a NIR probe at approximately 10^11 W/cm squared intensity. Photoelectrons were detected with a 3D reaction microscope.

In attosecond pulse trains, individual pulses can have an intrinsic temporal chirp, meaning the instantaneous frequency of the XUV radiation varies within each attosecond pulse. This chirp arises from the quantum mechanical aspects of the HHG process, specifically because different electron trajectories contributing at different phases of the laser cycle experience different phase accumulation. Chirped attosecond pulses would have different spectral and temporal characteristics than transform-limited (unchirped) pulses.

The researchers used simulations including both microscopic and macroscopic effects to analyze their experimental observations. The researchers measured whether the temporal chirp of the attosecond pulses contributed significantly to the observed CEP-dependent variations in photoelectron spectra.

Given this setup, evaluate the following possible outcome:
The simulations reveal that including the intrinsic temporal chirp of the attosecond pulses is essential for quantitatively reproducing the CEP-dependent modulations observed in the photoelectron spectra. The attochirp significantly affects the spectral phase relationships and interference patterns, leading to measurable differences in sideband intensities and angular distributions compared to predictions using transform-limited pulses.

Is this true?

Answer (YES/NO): YES